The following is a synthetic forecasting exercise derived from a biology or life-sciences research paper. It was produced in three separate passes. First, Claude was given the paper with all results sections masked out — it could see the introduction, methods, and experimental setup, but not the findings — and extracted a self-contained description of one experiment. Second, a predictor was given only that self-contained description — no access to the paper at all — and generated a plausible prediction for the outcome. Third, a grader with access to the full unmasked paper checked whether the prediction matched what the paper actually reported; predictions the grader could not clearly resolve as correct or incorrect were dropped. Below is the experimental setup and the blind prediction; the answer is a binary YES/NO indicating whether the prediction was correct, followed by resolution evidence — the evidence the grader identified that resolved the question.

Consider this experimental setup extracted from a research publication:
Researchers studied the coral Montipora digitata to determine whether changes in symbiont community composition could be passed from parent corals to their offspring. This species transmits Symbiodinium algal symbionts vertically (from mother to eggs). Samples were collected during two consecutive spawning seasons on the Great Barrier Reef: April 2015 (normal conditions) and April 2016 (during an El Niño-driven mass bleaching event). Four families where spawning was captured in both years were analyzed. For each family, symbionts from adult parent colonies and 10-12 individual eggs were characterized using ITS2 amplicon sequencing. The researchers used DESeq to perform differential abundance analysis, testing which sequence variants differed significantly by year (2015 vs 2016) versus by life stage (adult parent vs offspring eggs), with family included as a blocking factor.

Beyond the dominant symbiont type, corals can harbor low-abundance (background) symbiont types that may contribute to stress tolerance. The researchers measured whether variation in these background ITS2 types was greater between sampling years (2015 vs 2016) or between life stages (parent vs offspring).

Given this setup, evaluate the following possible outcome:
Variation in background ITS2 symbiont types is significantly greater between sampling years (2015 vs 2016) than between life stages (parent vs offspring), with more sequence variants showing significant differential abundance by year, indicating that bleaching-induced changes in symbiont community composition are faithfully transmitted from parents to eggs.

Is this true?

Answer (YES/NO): YES